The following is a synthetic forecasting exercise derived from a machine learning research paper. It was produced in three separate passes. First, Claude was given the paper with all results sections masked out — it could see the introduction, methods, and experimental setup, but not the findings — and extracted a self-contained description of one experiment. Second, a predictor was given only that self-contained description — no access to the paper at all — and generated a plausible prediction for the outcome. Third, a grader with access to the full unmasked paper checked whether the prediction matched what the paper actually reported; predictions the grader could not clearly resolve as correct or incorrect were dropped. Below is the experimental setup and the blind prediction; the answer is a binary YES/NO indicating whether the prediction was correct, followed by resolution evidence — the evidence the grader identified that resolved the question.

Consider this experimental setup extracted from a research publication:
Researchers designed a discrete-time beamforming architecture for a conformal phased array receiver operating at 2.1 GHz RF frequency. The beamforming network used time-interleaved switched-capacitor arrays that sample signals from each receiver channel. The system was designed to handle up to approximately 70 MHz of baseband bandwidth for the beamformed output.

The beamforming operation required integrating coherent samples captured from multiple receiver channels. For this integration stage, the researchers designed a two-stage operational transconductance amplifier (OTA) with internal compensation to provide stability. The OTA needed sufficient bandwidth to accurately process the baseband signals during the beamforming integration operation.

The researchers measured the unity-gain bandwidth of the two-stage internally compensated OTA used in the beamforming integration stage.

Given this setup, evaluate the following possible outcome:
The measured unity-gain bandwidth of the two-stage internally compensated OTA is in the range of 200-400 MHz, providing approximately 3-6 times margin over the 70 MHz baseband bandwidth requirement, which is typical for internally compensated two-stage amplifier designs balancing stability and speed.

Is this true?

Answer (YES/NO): NO